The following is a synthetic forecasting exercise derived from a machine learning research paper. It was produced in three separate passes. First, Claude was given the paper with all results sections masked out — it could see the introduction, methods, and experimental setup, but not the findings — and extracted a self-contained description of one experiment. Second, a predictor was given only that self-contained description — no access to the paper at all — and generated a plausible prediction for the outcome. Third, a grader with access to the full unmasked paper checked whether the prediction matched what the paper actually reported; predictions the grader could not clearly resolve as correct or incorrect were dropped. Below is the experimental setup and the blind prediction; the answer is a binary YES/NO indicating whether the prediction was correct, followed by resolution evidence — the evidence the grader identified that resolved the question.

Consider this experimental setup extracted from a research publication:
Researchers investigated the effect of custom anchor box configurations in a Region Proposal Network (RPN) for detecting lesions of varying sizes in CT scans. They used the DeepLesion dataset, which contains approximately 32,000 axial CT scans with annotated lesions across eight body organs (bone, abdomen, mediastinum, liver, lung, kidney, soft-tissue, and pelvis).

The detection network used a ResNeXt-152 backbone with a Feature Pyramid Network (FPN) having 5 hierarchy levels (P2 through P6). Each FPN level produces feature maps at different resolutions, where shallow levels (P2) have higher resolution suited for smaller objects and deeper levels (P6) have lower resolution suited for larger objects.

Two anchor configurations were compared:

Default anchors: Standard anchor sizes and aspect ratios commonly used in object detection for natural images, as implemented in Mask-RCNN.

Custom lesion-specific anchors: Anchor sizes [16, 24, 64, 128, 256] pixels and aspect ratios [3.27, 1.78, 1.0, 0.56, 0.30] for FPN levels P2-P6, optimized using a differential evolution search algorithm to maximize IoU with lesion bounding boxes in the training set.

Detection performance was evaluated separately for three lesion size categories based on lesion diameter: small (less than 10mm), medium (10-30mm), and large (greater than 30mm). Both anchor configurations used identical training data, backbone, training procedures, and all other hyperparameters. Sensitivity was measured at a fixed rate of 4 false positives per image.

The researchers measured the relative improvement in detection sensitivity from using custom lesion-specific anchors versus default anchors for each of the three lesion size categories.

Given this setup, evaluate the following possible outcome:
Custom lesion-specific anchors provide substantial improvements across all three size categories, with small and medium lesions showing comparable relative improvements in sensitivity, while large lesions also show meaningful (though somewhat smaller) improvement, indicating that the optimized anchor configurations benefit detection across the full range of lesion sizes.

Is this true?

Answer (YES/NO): NO